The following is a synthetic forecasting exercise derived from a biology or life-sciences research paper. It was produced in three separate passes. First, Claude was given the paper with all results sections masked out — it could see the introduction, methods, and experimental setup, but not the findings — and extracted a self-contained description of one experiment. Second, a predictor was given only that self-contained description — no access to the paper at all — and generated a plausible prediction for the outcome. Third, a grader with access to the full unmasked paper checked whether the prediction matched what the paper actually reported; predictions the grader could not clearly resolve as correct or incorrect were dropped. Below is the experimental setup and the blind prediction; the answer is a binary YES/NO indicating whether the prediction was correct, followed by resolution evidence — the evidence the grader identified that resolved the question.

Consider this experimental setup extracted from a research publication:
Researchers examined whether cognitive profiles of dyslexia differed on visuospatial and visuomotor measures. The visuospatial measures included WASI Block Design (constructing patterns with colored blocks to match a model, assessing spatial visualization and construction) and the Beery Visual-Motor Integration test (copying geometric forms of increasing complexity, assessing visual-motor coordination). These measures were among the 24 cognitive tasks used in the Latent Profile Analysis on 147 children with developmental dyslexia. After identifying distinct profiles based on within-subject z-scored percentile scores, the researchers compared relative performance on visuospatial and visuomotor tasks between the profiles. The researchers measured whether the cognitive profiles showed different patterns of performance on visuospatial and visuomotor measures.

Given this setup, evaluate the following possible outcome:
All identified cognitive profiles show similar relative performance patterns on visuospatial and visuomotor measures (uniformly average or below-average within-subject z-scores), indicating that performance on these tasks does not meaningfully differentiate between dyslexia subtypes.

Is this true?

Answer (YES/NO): YES